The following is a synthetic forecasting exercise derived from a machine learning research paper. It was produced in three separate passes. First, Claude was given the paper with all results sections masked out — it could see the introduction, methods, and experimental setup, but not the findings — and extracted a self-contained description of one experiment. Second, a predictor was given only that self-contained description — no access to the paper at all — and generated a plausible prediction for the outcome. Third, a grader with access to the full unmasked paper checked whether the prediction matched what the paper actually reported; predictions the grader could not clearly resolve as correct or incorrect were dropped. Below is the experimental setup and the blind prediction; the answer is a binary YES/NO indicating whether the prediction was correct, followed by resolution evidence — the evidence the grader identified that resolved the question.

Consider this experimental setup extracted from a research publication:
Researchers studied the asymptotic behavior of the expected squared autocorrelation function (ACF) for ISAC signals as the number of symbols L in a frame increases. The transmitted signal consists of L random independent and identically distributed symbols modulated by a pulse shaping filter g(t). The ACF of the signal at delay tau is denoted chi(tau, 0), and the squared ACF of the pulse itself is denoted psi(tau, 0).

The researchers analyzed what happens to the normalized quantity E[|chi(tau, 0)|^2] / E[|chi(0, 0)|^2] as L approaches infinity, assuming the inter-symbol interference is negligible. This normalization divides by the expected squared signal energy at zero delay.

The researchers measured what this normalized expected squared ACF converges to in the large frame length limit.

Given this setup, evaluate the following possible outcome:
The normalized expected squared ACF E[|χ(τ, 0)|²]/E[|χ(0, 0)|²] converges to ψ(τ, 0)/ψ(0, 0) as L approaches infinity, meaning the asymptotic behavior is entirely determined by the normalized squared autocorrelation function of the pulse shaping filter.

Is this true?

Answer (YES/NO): NO